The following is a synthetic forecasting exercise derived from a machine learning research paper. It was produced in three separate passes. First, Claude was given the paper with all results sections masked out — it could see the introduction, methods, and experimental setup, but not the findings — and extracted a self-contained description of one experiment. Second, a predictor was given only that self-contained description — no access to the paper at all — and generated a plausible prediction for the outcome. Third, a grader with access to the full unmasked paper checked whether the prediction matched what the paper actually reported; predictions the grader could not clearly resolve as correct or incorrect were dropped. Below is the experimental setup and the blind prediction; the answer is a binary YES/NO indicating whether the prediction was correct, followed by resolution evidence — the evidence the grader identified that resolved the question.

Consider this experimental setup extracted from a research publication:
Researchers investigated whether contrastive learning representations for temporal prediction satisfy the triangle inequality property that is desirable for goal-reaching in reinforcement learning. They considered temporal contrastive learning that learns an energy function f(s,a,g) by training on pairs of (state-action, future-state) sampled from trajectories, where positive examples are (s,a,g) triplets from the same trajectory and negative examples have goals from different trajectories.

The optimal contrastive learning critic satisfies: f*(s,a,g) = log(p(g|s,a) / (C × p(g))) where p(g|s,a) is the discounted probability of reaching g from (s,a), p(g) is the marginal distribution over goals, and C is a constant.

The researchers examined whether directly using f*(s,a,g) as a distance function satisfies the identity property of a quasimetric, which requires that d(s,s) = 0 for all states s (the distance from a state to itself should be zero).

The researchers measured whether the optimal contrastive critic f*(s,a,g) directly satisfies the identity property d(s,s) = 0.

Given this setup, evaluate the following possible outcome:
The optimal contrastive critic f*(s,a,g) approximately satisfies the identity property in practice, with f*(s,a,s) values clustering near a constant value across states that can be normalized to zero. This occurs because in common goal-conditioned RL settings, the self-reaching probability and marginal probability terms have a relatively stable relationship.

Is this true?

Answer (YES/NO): NO